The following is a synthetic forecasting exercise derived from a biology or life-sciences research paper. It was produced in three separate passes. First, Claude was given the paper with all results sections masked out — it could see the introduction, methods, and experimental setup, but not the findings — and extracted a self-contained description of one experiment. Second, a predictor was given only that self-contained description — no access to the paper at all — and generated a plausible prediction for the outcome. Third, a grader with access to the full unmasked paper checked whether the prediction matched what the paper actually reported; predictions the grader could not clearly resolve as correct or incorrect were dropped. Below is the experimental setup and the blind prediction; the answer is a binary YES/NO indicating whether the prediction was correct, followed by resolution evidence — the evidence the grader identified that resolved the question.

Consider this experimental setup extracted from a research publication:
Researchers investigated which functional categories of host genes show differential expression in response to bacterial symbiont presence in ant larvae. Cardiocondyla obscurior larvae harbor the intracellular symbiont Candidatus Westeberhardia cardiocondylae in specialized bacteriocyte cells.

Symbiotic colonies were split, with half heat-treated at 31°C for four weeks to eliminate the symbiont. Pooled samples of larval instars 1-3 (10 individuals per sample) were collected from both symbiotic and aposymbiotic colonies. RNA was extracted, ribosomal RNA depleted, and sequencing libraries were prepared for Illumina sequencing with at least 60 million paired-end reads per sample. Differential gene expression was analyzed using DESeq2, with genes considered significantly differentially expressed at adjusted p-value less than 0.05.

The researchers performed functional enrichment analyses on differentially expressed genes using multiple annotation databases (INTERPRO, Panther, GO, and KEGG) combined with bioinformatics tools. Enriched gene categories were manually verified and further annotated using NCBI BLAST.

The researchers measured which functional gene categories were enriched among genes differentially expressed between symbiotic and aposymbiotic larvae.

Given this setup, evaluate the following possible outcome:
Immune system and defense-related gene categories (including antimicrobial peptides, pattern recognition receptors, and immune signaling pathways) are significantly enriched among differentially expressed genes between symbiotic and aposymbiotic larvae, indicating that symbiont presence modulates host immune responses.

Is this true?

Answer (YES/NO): NO